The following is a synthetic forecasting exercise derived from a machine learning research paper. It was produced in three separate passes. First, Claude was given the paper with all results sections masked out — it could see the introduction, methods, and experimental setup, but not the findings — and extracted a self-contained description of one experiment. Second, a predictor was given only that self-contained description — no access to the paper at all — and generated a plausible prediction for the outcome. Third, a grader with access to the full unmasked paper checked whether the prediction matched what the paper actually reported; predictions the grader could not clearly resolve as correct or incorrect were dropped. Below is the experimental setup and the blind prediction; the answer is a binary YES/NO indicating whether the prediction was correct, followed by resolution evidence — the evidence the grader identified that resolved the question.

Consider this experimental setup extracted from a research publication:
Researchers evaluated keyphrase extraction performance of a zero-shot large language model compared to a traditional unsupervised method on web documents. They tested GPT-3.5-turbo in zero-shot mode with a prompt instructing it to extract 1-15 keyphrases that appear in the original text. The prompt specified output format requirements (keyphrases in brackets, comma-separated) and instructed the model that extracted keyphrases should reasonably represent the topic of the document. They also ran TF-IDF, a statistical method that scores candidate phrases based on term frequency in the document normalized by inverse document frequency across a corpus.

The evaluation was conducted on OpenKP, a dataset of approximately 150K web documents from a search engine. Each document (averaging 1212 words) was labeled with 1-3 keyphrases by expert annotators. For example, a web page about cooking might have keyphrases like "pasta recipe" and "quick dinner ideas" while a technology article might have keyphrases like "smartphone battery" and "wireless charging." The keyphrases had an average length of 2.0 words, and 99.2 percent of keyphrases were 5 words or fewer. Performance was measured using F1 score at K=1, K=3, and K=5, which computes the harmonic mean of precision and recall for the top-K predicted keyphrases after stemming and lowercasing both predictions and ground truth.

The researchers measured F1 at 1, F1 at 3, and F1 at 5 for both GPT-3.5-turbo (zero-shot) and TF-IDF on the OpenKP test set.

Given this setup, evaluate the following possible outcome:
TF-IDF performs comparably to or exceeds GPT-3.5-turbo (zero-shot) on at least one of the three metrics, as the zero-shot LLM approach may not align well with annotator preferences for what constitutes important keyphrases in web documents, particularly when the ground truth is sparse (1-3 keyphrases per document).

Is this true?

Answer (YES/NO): YES